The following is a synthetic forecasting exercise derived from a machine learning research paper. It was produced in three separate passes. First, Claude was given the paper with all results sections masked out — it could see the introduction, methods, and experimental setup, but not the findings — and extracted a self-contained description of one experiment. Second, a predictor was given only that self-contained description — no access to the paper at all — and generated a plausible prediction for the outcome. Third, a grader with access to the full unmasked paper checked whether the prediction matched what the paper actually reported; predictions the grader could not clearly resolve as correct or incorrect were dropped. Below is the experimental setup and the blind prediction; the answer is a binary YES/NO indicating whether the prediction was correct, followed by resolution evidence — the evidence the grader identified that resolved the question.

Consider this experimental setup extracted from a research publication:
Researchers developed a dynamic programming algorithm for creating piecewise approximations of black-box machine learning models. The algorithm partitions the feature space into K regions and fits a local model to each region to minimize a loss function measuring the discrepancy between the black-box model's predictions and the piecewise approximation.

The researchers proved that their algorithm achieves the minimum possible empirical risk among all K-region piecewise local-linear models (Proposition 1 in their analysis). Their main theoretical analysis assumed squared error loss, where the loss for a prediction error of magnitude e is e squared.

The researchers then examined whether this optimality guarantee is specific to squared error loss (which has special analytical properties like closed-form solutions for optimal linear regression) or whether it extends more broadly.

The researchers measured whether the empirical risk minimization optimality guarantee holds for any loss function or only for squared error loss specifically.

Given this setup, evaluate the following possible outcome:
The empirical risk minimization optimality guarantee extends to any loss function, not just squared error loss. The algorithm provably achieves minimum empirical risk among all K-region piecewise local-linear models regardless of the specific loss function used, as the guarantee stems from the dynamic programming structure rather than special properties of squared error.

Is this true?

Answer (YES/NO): YES